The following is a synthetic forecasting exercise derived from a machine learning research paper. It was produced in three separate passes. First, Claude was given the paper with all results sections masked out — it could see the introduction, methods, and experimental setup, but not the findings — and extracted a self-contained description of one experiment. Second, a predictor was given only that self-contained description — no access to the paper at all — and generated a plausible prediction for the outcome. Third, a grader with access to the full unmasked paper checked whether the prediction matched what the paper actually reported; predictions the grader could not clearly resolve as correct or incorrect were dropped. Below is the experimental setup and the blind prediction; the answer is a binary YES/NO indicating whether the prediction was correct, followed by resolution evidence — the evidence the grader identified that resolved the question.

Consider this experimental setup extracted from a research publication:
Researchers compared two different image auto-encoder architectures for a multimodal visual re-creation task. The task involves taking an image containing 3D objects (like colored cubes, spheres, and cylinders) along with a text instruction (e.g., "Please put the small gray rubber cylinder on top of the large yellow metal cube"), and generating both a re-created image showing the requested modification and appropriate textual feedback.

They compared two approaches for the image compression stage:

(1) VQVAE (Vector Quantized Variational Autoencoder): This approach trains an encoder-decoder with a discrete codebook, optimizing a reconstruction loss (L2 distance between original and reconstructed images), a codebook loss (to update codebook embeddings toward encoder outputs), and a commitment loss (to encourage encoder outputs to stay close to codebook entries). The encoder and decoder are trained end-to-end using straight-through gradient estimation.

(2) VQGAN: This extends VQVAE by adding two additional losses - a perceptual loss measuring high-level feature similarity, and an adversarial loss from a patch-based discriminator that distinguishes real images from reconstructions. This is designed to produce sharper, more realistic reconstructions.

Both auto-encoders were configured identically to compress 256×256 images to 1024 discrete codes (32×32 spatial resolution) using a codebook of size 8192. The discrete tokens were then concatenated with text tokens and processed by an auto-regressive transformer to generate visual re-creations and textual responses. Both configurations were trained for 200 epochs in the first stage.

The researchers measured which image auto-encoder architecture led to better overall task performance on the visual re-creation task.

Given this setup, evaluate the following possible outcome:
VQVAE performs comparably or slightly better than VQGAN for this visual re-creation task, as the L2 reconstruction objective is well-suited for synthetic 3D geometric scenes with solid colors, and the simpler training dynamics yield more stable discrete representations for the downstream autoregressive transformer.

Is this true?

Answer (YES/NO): NO